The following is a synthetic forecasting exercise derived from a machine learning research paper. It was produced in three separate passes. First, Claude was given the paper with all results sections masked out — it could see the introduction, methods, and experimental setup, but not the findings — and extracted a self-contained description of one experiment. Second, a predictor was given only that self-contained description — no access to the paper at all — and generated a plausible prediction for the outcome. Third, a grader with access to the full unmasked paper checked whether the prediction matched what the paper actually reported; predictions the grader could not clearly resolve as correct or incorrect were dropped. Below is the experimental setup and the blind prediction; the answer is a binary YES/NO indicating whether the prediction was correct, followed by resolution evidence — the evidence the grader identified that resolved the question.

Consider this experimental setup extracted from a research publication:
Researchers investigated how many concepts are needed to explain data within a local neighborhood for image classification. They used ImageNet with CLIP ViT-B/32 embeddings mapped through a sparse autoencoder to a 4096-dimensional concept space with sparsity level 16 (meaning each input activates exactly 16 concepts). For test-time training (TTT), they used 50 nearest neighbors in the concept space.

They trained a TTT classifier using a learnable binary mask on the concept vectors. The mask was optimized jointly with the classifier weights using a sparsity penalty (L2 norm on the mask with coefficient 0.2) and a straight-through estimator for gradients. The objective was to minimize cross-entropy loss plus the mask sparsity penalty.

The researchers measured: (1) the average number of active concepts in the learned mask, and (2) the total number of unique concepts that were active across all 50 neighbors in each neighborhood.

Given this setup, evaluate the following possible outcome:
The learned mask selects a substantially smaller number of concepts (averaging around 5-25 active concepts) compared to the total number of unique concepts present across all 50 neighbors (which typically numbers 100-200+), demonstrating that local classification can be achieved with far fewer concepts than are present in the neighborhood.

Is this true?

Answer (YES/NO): NO